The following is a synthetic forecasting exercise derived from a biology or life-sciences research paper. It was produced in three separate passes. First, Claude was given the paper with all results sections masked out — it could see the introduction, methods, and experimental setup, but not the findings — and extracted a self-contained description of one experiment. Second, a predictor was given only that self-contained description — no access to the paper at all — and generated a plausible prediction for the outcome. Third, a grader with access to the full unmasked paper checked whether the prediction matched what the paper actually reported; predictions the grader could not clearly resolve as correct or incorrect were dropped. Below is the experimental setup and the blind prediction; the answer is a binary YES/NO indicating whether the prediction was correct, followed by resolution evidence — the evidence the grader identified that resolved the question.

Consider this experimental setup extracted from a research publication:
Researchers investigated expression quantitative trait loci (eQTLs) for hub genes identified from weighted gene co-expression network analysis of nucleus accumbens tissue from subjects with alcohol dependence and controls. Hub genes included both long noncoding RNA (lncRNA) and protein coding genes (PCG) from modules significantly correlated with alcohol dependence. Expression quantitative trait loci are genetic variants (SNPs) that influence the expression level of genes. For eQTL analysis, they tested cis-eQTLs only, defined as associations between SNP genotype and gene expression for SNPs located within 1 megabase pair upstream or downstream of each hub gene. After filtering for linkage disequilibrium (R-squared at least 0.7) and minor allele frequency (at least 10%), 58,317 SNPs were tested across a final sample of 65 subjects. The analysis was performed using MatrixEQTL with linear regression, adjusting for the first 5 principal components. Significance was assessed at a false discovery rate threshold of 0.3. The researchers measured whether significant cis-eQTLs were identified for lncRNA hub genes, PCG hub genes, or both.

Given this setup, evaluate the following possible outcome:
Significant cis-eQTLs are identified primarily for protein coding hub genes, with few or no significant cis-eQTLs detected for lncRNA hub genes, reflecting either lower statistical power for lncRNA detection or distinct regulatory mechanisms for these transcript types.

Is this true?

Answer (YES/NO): YES